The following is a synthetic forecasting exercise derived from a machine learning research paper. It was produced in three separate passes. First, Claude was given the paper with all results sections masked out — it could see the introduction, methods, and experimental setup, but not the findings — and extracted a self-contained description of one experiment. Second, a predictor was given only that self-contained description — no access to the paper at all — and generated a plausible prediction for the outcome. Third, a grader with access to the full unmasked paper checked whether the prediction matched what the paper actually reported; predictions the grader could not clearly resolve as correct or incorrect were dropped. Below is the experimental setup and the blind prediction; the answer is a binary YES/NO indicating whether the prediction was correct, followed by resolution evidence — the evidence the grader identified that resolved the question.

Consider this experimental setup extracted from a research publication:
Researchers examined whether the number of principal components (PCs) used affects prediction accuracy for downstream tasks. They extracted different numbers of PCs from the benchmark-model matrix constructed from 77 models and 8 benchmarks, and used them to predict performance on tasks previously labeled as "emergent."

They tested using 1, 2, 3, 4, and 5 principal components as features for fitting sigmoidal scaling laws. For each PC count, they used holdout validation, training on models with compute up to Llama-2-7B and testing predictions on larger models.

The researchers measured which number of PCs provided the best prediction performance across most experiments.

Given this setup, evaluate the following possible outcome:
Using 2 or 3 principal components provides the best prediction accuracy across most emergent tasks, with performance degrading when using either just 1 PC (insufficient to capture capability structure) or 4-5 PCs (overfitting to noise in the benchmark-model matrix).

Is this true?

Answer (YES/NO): NO